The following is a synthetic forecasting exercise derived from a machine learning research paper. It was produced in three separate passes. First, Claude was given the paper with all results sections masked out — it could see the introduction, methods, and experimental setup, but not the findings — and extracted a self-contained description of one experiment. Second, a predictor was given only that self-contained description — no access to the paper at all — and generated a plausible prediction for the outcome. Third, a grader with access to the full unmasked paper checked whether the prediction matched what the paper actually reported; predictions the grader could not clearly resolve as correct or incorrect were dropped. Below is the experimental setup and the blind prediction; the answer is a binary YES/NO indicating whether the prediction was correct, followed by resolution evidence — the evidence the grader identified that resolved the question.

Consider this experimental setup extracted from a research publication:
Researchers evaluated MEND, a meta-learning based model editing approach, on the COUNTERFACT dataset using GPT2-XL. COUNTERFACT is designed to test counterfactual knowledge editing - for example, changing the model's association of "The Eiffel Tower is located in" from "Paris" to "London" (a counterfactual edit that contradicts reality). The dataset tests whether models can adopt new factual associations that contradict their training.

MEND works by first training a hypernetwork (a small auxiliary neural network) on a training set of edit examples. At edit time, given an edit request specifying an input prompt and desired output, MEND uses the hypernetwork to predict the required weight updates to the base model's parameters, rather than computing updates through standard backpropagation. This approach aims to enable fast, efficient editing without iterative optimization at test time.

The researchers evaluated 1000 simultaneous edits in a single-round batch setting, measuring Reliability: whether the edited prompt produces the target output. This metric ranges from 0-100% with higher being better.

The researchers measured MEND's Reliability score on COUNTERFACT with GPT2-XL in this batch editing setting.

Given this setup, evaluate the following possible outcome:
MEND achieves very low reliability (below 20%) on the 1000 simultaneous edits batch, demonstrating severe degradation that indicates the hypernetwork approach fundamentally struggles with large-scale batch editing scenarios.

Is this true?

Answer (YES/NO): YES